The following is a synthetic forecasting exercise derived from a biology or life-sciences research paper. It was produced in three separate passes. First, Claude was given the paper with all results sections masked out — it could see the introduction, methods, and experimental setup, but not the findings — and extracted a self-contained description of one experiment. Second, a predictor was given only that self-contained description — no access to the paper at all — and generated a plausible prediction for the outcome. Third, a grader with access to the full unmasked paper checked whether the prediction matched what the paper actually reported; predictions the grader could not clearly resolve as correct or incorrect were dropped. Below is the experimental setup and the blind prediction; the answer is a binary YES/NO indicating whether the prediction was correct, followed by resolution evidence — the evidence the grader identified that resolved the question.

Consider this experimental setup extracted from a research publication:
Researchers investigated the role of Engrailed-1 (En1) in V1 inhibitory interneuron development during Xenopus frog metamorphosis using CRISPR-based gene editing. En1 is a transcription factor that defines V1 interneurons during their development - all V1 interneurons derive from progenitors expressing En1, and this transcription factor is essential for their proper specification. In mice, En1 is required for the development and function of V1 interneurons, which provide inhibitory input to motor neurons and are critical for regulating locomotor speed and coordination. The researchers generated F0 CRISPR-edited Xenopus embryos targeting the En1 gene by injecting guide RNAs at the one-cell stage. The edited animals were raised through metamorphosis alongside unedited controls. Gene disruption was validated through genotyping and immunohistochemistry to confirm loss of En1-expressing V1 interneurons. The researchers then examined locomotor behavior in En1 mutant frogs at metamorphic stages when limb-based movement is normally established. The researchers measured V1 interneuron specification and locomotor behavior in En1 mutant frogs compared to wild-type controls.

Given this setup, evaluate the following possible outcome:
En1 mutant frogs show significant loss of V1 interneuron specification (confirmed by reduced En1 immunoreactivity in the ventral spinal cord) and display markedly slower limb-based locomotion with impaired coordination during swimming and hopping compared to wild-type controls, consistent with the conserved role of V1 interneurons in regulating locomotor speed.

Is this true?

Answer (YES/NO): NO